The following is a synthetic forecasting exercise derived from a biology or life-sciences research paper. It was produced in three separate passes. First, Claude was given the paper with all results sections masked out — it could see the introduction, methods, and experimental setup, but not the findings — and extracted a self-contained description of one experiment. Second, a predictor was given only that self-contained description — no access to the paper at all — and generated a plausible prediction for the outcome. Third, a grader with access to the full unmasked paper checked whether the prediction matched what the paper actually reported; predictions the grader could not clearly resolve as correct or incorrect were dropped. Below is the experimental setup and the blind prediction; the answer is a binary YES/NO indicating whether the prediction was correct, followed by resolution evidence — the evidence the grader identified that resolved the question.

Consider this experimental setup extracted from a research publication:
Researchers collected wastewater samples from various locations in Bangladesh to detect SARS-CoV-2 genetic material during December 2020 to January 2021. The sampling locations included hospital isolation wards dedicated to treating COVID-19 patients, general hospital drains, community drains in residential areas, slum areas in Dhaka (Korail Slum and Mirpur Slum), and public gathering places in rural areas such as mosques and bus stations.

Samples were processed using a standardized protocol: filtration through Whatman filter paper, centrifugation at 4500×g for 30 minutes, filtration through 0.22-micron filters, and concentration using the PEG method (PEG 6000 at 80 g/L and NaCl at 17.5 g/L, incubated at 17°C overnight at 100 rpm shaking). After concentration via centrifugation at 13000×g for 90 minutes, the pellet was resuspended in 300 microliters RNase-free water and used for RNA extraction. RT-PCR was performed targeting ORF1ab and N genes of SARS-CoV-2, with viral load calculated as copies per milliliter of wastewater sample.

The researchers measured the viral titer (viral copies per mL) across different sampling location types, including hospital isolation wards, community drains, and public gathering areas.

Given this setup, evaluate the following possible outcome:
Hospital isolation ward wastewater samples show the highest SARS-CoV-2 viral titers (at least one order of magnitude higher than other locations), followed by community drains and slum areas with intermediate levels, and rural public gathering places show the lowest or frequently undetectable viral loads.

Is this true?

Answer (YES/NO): NO